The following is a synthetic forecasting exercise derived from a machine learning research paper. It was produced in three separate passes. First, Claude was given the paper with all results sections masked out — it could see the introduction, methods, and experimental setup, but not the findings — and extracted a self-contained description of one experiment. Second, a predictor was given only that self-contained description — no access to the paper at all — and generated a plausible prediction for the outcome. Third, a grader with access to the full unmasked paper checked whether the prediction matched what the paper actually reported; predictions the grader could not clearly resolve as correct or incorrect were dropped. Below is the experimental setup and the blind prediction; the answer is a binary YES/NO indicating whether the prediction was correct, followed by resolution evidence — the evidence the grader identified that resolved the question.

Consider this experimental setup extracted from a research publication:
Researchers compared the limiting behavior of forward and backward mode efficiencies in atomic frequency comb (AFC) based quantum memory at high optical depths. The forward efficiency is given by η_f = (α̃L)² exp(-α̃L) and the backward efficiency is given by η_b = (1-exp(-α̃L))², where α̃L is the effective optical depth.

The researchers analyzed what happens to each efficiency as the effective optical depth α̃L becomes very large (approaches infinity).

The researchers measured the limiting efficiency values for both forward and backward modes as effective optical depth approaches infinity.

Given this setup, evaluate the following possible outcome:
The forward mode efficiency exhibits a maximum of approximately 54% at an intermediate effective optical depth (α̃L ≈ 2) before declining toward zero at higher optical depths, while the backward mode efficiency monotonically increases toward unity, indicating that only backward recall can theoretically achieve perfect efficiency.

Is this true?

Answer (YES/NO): YES